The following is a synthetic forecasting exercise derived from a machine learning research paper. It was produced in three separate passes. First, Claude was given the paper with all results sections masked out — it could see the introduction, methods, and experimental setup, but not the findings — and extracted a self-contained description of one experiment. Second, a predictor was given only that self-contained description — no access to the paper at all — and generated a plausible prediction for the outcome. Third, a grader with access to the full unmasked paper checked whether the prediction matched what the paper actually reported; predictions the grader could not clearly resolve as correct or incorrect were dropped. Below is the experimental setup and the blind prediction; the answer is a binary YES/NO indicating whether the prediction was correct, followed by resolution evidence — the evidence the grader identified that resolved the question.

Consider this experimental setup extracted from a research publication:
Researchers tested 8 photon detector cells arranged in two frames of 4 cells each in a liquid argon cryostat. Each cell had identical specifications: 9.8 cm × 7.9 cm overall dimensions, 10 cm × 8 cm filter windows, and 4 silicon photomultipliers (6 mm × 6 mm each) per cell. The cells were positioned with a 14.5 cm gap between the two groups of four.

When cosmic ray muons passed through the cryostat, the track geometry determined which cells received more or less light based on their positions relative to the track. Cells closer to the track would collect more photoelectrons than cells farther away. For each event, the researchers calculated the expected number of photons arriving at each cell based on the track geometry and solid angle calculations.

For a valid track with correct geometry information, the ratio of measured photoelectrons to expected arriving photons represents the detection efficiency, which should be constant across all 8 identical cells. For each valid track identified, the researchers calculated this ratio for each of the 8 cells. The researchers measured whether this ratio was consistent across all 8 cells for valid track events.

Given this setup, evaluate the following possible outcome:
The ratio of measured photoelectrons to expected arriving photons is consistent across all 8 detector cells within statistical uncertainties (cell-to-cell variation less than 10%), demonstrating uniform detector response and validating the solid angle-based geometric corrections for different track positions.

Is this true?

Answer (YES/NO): YES